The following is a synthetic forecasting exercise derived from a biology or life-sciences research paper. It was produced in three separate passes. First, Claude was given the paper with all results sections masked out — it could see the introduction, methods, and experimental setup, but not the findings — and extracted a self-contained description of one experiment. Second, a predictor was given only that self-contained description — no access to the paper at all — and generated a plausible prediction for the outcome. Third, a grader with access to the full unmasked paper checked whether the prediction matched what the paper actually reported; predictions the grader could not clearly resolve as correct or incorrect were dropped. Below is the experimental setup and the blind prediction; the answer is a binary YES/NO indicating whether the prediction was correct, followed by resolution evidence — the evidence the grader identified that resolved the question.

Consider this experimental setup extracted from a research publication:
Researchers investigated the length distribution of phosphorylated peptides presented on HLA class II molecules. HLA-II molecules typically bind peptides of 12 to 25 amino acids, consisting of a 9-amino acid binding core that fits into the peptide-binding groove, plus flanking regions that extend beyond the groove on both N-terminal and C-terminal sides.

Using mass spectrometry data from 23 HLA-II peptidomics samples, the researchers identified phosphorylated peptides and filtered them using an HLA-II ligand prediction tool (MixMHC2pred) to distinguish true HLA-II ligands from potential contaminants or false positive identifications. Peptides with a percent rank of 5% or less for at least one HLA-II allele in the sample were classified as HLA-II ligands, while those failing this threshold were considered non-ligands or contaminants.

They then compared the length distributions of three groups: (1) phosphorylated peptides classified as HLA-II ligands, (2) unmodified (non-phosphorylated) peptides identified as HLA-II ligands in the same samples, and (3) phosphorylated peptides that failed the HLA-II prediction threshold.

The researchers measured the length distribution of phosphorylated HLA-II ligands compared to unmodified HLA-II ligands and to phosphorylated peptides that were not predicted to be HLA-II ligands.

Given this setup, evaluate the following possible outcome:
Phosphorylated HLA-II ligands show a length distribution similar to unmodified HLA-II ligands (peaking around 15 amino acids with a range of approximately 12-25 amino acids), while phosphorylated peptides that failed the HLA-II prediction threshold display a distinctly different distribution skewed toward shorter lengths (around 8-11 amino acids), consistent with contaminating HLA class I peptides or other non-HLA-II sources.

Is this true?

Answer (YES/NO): NO